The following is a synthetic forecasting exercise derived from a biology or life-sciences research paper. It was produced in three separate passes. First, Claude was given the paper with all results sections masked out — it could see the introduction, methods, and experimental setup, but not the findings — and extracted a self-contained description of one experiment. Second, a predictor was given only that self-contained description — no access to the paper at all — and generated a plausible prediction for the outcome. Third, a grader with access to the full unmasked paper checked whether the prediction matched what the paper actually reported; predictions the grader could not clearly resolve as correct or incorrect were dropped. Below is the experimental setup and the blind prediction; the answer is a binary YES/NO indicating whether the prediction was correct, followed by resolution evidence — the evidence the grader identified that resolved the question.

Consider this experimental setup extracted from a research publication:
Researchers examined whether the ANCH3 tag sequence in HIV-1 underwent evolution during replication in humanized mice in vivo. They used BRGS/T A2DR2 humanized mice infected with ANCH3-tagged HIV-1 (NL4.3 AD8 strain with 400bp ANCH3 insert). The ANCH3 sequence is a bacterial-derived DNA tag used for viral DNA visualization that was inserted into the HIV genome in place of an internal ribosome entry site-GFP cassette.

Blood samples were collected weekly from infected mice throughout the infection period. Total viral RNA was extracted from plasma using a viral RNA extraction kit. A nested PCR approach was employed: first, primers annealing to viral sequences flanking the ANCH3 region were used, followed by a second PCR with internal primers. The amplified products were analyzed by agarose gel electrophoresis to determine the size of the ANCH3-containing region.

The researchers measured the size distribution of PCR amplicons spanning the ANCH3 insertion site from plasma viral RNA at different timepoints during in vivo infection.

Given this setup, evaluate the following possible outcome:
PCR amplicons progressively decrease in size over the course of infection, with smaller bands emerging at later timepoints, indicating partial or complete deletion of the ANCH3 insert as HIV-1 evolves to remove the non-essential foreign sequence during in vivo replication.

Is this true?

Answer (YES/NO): YES